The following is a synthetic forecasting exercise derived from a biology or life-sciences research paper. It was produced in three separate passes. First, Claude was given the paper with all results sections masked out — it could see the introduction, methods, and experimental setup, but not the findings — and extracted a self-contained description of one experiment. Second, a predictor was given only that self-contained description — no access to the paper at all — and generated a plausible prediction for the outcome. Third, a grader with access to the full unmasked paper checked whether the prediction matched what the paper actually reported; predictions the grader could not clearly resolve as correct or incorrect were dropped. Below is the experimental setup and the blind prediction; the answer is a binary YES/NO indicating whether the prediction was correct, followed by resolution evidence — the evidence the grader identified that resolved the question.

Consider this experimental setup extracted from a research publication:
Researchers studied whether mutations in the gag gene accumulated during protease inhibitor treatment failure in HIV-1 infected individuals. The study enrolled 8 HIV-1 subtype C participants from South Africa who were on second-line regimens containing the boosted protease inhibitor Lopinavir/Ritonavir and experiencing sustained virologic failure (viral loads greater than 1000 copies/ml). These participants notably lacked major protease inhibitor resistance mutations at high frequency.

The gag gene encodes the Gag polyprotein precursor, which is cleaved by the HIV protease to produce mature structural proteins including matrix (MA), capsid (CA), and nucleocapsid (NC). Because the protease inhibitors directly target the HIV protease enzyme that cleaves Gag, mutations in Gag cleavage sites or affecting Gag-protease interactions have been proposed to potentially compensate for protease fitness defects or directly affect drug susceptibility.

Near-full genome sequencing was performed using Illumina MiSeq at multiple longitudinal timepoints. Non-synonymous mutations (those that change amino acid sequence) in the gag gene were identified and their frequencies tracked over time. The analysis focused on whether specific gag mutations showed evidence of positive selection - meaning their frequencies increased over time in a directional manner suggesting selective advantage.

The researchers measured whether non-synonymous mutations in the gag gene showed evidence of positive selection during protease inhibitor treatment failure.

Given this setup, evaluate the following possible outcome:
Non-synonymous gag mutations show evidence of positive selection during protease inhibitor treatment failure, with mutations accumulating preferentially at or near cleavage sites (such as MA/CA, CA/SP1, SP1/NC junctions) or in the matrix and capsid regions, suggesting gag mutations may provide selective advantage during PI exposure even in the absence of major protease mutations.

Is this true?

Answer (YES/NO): NO